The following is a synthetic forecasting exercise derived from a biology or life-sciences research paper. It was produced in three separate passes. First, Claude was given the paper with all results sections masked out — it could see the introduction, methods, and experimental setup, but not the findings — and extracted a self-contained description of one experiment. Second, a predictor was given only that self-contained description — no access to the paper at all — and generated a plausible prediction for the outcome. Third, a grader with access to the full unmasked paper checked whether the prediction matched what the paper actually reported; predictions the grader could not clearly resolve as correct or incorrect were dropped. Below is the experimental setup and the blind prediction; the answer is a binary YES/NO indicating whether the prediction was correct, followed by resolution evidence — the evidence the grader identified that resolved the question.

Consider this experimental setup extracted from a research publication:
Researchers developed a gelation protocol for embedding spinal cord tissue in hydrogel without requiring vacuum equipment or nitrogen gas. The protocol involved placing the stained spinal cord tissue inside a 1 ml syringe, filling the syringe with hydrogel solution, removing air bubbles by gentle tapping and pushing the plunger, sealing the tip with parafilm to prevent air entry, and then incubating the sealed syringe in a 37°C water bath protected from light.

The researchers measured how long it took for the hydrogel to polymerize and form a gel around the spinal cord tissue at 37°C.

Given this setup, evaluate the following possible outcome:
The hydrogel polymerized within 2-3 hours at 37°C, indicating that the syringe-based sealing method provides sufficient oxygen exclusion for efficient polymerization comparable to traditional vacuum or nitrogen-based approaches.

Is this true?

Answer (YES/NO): YES